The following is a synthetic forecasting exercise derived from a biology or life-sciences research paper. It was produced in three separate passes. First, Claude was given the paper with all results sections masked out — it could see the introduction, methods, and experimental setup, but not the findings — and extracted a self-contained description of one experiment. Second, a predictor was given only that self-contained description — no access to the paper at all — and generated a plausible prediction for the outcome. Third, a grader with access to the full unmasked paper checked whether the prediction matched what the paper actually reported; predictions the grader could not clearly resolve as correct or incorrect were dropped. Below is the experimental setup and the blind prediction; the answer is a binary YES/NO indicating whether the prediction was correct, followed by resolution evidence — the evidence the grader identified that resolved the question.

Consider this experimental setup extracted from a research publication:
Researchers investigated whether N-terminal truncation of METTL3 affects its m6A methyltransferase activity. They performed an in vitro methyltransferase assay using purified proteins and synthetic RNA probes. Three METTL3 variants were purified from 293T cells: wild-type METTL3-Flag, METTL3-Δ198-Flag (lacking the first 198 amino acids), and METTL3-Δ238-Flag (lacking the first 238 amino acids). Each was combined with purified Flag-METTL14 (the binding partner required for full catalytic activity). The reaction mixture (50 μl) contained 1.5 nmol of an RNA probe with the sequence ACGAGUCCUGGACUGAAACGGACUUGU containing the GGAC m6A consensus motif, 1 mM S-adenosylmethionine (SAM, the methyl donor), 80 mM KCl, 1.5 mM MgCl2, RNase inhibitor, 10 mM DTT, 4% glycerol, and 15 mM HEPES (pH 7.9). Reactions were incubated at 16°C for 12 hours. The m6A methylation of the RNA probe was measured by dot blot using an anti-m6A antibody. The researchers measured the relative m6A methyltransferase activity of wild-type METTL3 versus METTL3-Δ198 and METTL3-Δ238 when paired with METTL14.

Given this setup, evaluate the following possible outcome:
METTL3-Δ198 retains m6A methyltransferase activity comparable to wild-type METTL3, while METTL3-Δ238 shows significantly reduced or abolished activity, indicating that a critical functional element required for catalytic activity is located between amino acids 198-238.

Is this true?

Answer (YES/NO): NO